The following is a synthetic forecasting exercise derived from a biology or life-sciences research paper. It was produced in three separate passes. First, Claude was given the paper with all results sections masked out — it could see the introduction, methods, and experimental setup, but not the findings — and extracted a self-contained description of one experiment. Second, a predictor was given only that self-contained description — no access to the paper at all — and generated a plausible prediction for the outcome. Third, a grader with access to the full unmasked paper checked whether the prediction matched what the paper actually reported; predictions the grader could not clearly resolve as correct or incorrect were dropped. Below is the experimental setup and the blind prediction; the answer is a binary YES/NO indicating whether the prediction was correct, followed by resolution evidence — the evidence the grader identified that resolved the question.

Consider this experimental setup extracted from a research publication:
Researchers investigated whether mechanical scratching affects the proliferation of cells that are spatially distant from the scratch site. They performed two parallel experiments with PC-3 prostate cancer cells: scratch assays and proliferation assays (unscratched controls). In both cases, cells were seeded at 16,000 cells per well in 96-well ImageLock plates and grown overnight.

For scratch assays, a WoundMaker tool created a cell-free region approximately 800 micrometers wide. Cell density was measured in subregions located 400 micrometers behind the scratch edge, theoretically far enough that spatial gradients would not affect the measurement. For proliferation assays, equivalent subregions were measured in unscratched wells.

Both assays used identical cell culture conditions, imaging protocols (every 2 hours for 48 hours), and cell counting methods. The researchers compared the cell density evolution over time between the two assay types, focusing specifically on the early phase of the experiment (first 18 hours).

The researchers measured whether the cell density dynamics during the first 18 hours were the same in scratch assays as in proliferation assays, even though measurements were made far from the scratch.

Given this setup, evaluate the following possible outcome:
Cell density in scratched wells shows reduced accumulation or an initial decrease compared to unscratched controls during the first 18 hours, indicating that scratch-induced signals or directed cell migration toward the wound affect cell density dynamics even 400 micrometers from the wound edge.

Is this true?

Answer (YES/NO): NO